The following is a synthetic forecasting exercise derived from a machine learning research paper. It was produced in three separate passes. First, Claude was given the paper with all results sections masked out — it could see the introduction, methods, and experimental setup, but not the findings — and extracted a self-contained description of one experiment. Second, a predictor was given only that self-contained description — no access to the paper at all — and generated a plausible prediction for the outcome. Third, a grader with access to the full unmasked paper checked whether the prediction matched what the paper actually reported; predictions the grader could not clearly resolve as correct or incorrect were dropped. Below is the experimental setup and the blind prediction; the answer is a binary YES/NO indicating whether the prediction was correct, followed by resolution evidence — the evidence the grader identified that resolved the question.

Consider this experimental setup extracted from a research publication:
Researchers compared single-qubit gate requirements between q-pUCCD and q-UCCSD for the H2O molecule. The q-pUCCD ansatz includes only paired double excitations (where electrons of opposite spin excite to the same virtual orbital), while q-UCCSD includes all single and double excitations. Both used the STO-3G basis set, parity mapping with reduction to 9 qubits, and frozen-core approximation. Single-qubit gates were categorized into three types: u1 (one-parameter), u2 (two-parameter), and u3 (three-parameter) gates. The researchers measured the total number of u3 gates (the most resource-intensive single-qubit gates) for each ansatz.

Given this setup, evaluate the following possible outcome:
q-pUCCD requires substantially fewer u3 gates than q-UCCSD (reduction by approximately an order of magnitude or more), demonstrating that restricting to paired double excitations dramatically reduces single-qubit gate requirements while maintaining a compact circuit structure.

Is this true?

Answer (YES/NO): YES